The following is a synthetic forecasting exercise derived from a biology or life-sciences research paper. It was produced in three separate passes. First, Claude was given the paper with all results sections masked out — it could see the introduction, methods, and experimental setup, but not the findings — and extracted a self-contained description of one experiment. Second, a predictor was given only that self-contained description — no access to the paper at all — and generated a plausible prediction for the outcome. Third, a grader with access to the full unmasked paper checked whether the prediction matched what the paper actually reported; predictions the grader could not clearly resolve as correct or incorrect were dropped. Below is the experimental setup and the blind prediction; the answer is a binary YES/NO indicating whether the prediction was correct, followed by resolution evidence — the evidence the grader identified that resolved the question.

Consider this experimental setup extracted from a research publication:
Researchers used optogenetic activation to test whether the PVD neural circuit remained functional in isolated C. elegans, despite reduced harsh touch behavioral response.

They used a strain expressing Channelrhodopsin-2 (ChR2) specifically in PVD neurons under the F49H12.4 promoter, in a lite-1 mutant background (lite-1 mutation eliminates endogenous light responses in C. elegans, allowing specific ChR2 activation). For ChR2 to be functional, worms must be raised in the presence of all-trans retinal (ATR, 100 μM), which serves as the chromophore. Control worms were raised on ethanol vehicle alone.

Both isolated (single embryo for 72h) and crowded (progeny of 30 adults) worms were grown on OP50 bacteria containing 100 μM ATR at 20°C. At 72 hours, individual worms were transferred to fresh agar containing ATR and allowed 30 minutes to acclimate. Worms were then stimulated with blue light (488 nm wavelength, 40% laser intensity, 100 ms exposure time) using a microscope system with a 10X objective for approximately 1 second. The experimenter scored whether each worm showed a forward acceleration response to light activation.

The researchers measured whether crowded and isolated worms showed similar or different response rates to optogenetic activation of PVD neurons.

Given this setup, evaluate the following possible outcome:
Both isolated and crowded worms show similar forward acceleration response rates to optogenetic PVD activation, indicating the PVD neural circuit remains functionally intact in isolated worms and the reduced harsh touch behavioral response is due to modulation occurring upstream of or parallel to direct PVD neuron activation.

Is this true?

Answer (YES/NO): NO